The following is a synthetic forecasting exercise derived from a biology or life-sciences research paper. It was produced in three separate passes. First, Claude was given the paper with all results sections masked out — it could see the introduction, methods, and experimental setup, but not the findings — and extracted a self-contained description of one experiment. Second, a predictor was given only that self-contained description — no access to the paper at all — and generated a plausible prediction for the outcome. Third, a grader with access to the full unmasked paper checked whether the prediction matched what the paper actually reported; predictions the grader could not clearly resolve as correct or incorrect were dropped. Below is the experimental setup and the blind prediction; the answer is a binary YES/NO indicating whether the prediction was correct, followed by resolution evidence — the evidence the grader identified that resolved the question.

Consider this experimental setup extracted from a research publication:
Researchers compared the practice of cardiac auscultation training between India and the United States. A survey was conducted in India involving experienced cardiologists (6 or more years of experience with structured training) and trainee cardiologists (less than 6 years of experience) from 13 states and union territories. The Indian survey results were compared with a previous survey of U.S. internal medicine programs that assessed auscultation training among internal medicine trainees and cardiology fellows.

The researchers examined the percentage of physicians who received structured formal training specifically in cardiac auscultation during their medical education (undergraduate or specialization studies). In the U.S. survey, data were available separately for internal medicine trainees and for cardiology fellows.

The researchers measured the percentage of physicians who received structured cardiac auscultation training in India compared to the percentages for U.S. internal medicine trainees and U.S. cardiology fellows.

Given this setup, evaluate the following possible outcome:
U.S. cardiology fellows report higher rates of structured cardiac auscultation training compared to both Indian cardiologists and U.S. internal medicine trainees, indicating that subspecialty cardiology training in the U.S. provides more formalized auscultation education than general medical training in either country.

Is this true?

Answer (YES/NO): NO